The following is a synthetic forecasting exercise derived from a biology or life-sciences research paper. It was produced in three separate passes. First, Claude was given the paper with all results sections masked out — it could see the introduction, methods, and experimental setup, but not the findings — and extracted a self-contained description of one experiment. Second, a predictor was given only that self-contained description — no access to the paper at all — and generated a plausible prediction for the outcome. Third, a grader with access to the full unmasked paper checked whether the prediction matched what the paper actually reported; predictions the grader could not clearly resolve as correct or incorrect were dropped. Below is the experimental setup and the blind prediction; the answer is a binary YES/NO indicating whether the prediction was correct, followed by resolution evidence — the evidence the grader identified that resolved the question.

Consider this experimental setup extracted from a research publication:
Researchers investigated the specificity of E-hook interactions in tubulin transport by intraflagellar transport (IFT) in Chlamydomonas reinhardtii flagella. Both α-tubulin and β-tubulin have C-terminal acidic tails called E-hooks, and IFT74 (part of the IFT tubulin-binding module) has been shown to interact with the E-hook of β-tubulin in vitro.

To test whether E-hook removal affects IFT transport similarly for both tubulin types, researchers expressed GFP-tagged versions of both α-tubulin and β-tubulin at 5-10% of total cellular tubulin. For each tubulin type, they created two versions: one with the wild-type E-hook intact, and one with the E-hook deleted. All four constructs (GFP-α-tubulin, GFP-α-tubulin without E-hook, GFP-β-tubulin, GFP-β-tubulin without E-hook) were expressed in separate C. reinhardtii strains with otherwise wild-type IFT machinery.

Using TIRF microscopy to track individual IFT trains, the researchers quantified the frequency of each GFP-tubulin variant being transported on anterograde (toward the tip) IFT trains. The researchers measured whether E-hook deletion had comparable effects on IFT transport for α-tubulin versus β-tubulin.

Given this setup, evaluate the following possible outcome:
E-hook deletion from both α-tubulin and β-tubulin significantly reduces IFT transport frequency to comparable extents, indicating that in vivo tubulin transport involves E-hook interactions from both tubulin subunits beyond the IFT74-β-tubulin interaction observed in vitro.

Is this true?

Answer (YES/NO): NO